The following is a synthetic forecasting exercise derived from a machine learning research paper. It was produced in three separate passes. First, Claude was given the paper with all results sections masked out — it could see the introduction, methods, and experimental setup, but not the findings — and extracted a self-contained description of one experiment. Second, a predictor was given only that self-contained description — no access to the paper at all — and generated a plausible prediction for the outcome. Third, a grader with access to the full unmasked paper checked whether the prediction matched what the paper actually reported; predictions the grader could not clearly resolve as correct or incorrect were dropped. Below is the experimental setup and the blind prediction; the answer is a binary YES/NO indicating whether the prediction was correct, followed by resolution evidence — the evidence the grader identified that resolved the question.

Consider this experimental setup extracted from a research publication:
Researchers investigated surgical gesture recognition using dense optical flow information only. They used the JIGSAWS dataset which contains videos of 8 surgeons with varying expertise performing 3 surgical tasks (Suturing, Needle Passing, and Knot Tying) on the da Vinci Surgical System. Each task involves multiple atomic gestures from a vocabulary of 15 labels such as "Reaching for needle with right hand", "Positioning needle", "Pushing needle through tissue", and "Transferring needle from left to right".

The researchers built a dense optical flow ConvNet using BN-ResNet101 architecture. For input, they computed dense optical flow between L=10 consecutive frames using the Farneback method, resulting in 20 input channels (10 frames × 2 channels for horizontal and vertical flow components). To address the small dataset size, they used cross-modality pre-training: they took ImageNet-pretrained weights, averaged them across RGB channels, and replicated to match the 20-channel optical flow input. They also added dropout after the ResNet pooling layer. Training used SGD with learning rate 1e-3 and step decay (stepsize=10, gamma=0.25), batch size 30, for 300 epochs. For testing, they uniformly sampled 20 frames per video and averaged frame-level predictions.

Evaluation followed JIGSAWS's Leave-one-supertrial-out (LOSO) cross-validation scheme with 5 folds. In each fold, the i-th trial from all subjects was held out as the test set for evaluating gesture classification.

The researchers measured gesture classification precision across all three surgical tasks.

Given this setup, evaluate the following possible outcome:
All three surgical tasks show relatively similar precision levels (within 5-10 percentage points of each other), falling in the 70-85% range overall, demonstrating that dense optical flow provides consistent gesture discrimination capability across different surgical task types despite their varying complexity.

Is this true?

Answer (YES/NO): NO